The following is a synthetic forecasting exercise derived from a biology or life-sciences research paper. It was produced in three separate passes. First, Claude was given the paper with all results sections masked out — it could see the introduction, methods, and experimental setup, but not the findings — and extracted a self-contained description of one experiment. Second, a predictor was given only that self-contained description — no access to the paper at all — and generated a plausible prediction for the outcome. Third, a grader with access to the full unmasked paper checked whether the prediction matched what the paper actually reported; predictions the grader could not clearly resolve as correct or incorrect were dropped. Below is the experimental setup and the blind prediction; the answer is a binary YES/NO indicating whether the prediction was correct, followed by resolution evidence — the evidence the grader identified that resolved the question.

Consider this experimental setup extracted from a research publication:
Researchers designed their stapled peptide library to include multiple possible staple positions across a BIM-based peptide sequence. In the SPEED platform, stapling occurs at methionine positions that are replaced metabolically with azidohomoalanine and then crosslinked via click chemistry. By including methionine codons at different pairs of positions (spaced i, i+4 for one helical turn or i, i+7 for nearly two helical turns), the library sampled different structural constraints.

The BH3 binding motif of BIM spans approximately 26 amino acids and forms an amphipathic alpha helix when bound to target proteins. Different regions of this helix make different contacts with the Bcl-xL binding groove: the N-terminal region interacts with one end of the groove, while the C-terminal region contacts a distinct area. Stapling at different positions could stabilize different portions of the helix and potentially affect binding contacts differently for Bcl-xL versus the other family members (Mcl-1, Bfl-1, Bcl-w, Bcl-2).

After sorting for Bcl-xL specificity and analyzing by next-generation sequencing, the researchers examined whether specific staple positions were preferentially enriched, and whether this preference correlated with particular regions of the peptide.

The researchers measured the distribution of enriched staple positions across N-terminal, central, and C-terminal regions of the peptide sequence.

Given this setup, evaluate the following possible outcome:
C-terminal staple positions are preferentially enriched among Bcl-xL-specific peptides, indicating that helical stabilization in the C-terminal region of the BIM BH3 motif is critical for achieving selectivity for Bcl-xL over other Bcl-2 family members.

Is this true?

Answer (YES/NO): NO